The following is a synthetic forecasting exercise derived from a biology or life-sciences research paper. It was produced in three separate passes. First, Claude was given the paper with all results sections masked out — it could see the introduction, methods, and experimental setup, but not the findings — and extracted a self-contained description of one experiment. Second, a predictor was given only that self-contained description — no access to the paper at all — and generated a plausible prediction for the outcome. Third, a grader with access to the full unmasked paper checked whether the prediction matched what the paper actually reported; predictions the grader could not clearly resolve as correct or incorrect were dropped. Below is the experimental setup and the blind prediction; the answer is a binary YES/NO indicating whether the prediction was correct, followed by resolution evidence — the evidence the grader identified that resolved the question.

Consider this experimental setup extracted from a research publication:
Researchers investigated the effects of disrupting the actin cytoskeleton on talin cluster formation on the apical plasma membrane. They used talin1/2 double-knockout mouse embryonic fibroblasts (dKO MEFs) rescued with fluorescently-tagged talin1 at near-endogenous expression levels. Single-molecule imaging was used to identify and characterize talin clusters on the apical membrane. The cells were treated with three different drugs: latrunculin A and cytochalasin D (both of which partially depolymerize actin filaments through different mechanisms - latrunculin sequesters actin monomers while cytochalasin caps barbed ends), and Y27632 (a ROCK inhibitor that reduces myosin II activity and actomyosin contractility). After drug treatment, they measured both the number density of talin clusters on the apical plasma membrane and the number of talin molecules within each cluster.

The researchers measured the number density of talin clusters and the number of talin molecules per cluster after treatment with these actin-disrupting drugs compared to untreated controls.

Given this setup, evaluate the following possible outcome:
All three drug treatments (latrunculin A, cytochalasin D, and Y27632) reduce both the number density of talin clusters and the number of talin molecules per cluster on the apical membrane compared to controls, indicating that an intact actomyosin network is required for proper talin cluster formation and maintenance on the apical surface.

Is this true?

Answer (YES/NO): YES